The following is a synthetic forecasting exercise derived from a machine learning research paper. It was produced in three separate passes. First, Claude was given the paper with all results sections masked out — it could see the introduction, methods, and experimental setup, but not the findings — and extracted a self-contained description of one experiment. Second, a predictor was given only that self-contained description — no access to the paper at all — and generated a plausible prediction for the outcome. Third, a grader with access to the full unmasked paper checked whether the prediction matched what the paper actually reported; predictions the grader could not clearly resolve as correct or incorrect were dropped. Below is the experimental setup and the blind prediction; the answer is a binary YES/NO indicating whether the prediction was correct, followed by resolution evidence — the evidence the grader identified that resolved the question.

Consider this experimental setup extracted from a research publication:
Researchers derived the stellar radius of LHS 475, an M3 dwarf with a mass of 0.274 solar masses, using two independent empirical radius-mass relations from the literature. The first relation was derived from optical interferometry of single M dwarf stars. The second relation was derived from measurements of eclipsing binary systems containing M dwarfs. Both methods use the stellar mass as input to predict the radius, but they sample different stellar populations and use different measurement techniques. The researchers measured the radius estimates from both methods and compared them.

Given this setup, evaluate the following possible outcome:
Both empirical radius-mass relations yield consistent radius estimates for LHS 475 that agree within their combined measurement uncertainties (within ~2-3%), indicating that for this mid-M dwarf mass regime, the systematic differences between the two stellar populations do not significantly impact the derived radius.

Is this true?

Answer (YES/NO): NO